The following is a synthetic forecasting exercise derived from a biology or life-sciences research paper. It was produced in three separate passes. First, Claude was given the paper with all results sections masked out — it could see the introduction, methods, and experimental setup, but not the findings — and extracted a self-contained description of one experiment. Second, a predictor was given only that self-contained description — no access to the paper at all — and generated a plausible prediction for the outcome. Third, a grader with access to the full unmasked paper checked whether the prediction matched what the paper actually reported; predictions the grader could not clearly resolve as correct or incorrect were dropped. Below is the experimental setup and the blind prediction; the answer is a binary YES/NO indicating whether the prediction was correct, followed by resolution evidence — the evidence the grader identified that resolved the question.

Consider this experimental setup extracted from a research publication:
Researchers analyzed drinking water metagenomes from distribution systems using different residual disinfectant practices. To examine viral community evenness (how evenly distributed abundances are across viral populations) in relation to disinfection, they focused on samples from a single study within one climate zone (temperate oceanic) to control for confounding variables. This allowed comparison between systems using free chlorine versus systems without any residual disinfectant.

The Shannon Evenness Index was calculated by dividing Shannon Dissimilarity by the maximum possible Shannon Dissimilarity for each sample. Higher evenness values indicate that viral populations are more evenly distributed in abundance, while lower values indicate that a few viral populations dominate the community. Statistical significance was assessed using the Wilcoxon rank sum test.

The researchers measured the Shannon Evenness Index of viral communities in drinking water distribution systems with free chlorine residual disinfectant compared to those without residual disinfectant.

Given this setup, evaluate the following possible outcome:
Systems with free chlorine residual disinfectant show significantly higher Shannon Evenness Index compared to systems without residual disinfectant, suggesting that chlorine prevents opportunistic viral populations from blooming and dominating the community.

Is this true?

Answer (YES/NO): NO